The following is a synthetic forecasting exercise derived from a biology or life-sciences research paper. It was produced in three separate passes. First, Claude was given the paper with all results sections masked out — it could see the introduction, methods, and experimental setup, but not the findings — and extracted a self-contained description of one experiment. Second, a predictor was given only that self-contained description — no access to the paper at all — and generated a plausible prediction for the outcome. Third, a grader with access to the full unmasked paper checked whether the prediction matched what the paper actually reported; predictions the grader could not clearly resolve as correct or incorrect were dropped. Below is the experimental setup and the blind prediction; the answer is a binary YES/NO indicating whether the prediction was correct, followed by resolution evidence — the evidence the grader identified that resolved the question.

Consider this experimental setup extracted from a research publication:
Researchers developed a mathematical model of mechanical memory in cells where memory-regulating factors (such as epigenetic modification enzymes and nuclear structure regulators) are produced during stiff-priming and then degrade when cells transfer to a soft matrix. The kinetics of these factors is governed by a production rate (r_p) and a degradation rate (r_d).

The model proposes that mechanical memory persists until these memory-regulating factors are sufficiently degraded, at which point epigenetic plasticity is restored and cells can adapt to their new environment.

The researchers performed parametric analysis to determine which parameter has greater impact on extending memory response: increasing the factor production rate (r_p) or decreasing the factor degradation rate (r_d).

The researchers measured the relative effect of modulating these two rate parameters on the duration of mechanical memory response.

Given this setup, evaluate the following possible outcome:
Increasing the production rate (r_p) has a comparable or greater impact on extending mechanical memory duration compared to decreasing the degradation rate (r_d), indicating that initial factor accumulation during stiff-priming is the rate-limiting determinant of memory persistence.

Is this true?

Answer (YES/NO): NO